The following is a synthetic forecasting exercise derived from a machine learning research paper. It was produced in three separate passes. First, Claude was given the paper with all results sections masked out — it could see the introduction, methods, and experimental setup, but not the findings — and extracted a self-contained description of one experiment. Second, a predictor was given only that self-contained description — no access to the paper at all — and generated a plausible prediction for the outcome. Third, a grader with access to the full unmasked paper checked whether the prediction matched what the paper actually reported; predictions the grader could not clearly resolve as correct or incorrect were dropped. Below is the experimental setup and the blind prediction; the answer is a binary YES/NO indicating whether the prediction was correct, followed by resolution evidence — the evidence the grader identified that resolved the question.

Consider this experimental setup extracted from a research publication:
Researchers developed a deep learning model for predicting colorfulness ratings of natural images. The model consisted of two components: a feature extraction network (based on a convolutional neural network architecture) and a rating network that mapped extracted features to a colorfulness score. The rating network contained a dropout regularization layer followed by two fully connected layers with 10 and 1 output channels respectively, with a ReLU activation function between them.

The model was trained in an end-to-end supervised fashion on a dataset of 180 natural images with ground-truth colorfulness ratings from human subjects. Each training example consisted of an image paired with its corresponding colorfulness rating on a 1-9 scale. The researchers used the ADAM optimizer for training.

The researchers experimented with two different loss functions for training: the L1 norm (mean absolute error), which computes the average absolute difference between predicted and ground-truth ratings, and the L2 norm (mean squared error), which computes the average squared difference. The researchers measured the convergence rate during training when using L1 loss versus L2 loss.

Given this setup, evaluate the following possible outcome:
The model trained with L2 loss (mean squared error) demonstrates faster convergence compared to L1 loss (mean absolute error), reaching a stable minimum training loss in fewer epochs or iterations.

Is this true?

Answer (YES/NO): NO